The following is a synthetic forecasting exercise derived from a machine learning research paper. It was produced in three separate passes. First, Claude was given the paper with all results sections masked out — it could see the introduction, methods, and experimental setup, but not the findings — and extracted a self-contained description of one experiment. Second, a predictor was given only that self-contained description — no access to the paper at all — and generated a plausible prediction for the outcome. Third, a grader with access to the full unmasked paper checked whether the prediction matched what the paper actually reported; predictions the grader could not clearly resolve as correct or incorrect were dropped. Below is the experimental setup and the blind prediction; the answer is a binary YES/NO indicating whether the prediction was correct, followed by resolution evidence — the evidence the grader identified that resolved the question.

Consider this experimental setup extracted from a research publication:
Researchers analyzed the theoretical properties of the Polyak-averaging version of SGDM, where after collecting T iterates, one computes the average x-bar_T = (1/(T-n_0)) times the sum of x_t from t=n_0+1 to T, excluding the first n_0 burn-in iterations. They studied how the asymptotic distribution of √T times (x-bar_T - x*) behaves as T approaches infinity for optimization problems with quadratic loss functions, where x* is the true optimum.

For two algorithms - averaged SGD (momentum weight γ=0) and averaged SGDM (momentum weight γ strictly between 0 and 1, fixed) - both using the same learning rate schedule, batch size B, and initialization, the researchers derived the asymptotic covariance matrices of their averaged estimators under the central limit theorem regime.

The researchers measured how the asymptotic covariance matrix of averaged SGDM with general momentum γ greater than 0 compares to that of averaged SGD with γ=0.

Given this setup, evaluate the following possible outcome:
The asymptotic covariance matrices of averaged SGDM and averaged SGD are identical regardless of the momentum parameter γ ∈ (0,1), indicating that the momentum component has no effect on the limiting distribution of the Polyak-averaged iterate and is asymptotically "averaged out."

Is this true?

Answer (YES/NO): YES